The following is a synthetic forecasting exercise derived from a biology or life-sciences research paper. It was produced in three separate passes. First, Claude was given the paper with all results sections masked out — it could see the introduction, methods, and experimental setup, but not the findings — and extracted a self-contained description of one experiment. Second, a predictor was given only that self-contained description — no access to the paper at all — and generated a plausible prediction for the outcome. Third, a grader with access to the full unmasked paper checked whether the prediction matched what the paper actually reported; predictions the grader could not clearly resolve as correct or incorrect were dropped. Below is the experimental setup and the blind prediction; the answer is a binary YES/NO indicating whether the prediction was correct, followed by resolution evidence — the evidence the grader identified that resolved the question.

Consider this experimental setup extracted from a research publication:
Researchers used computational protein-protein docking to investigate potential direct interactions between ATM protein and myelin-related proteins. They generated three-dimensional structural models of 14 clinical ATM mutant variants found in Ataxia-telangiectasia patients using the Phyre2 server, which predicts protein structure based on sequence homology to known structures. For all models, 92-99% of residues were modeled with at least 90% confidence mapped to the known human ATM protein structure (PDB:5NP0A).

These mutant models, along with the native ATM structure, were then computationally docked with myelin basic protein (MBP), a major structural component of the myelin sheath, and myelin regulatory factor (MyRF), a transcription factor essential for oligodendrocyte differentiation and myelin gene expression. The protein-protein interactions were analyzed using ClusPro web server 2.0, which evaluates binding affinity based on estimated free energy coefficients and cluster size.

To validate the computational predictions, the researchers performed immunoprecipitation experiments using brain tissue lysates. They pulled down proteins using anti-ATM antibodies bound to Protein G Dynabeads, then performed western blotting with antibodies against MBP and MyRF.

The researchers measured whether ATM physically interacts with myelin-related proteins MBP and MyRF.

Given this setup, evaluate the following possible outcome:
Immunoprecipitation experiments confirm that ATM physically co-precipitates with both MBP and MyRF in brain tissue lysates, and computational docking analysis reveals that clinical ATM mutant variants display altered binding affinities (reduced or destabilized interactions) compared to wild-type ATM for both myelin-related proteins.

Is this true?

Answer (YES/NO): YES